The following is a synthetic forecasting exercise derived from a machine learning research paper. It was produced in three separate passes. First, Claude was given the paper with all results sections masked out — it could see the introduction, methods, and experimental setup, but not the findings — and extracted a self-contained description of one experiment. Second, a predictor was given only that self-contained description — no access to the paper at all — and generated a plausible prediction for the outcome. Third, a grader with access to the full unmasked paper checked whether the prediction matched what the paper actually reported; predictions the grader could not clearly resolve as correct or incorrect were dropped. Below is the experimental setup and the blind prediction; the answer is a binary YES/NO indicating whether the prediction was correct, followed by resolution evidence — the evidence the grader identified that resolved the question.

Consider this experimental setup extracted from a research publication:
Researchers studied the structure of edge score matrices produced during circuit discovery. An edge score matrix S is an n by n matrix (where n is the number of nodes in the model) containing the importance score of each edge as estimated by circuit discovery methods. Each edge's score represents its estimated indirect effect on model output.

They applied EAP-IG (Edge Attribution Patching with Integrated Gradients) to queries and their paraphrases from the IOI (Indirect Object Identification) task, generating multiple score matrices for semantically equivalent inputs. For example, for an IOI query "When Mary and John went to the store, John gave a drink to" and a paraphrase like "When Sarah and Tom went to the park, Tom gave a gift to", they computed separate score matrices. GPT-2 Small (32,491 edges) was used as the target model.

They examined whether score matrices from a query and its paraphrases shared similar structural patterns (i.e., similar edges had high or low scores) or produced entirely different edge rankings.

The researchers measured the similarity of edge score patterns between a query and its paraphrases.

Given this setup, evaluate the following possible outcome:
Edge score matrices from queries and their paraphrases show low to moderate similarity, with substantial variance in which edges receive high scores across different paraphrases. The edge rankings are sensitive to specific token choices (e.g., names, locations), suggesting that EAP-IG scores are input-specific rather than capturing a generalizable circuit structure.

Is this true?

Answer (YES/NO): NO